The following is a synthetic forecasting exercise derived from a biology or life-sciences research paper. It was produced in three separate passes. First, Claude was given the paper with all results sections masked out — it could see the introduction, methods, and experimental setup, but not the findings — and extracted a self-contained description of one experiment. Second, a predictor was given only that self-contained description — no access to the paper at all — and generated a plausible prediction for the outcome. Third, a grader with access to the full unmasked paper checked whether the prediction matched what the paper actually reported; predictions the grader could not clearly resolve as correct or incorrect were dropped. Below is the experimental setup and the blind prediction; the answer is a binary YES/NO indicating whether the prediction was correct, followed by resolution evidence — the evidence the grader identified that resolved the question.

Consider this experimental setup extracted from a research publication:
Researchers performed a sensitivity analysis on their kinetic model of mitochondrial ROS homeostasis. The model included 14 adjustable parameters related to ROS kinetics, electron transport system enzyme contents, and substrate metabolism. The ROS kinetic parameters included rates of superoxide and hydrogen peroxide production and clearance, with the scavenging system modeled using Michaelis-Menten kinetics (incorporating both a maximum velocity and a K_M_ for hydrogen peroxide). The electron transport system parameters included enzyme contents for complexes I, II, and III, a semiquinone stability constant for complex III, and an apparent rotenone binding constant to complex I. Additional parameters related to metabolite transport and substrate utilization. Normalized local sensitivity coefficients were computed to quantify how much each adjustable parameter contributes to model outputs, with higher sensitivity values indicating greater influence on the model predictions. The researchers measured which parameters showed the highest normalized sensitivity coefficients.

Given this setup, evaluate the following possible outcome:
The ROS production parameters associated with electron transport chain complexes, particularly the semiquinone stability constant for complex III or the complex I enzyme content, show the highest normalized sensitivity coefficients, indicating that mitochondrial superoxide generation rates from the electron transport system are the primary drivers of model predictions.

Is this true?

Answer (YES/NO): YES